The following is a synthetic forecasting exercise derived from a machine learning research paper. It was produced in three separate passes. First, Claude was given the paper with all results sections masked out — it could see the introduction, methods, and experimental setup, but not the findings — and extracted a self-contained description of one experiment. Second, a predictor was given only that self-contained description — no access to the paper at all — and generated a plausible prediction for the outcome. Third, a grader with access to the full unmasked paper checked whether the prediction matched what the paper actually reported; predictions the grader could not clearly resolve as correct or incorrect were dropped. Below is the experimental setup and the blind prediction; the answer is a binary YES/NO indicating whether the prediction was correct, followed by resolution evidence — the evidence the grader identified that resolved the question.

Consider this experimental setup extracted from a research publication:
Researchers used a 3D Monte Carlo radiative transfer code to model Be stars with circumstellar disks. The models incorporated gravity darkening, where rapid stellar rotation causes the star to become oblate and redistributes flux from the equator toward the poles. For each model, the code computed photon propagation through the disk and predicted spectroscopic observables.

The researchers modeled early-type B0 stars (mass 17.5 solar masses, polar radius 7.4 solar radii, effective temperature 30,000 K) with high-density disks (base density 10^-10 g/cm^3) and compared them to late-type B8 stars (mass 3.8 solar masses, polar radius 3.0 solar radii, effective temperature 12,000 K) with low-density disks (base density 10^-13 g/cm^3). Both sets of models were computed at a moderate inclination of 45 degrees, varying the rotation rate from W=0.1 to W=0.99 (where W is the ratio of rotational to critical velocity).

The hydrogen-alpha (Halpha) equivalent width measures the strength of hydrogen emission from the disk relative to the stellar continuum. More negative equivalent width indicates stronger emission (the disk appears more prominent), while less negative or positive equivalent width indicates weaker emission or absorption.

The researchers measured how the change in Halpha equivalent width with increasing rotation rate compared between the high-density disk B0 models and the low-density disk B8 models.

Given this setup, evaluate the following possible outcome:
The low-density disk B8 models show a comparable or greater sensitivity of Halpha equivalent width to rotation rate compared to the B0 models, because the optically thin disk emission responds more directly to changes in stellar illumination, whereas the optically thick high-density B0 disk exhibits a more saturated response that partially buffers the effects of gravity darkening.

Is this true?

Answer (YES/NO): NO